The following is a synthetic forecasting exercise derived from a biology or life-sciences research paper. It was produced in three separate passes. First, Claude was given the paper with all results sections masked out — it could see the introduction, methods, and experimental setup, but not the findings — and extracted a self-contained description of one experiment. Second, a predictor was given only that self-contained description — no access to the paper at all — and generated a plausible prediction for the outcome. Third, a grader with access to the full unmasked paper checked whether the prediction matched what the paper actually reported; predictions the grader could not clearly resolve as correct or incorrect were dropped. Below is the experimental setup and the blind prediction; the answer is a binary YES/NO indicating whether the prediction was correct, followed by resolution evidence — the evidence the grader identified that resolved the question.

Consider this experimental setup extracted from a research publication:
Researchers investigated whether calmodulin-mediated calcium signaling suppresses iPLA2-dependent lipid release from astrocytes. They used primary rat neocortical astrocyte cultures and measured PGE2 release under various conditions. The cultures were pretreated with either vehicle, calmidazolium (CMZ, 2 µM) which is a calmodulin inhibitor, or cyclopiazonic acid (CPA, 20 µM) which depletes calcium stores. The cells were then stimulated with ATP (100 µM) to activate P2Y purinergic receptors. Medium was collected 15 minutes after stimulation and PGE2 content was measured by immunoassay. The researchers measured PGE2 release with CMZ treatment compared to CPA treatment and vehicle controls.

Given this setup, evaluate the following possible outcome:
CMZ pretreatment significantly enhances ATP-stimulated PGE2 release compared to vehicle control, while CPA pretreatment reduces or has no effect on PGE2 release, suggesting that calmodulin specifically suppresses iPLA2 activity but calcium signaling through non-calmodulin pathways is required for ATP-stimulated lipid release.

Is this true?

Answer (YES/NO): NO